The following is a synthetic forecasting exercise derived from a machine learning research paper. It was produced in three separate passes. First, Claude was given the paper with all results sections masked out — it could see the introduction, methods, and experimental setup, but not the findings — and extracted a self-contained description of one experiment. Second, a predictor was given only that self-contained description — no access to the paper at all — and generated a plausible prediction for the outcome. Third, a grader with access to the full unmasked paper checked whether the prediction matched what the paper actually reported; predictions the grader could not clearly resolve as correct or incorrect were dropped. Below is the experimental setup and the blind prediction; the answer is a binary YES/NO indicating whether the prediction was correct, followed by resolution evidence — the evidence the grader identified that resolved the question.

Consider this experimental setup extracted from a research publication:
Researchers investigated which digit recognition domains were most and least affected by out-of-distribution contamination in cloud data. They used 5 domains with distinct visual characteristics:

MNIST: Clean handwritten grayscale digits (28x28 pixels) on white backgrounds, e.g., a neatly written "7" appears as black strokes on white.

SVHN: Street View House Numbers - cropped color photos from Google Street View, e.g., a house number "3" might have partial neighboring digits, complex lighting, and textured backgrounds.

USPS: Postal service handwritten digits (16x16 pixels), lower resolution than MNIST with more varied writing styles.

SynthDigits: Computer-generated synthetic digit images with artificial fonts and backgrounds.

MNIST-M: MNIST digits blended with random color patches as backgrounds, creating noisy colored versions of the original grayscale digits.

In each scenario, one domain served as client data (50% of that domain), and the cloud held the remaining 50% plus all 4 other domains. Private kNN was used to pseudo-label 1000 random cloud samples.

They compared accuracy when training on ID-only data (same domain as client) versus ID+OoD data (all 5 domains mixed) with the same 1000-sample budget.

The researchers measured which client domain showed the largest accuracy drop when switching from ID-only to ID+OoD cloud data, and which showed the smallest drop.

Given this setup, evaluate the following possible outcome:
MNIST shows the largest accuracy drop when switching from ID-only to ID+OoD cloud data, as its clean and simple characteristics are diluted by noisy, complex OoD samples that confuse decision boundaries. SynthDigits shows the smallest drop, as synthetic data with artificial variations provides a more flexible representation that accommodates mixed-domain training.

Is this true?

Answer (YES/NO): NO